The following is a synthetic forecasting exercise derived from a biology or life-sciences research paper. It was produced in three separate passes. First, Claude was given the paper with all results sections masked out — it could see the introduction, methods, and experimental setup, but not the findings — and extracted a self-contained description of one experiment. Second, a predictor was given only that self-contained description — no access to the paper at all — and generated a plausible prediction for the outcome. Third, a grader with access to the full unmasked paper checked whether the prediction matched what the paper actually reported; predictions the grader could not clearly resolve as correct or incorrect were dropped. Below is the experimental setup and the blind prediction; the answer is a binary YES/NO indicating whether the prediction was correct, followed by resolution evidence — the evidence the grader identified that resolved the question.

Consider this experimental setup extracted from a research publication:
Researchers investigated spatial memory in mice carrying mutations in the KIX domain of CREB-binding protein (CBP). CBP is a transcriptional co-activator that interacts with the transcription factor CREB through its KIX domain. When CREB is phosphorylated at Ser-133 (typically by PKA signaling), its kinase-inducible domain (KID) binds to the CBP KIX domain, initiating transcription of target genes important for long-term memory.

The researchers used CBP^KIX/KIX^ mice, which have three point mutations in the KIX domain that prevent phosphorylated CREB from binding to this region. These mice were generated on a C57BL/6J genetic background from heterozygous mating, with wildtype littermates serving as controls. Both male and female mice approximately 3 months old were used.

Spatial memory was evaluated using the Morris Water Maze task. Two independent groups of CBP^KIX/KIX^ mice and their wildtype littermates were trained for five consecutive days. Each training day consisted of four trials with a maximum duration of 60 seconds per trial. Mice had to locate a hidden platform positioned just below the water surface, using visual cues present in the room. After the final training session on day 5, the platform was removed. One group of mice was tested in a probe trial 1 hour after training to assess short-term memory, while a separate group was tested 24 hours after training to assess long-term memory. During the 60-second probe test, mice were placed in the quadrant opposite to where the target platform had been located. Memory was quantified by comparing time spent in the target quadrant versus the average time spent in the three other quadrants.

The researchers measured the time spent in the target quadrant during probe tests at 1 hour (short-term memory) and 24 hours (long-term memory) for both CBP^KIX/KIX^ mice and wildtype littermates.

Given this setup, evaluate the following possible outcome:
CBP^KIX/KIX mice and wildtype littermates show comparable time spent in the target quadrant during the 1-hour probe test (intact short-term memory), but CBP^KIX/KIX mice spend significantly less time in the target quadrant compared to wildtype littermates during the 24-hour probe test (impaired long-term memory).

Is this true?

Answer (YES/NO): YES